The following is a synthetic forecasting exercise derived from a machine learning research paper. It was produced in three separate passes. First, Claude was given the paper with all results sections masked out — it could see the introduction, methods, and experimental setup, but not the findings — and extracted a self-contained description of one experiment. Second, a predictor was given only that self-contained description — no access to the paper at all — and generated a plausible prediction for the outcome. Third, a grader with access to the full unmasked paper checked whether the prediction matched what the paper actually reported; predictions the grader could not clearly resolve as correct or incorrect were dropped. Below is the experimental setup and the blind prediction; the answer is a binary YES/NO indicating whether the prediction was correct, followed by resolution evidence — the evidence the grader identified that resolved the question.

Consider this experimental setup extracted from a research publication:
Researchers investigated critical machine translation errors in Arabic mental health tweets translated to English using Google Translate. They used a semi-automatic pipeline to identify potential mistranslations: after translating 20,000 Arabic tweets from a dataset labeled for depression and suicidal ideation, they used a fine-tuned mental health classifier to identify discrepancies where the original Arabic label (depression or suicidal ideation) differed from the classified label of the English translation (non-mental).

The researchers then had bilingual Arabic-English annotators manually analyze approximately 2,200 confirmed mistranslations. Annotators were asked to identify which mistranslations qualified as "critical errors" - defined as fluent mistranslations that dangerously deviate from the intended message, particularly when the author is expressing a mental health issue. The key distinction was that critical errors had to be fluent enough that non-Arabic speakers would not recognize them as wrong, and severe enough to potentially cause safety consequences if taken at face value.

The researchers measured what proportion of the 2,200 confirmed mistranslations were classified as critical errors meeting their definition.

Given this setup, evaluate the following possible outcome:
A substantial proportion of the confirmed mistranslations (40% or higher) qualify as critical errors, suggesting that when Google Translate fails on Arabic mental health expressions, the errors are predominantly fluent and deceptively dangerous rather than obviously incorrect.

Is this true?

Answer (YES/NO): NO